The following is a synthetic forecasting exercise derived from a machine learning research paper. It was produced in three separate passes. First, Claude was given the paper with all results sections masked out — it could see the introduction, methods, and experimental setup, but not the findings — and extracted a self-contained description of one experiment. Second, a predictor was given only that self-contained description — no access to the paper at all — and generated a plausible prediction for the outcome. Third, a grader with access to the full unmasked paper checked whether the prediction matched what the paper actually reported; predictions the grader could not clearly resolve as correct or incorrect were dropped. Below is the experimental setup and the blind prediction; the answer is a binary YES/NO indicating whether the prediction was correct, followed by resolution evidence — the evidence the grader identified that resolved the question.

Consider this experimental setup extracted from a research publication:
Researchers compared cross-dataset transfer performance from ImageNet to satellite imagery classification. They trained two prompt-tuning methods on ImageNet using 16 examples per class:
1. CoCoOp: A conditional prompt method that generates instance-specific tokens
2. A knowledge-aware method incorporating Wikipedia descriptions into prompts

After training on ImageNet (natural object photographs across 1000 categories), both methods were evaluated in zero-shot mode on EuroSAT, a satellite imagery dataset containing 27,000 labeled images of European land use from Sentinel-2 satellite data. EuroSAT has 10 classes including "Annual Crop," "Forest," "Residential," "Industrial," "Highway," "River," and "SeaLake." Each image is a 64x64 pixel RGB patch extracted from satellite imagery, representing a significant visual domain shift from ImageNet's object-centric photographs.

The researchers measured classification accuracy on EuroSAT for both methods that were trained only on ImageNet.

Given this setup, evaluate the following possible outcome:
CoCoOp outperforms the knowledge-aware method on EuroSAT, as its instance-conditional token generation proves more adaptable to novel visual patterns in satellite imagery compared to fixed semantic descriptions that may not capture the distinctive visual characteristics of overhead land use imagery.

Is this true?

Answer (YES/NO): YES